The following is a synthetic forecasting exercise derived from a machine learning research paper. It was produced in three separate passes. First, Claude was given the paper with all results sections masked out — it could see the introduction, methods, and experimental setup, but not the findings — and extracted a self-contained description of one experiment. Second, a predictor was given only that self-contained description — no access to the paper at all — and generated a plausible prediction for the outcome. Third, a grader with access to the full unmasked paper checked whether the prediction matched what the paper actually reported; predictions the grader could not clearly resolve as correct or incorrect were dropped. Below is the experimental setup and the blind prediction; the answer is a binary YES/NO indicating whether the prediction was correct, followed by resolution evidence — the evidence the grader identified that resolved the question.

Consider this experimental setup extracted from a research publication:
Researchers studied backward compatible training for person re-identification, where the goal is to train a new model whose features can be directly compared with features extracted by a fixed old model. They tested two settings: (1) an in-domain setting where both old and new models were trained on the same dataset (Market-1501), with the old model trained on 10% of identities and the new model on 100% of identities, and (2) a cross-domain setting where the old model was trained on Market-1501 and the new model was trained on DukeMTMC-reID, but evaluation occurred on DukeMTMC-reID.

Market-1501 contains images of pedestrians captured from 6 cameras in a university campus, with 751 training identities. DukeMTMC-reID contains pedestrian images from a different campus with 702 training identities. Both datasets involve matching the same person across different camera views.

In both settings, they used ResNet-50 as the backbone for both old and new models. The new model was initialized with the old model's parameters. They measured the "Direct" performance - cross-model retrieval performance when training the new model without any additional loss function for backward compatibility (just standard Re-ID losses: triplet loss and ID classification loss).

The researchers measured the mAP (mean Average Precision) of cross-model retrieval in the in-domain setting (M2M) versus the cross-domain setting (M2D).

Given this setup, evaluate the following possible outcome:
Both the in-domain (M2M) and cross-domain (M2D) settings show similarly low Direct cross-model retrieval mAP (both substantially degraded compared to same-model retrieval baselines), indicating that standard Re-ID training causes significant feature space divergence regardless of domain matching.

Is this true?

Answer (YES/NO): NO